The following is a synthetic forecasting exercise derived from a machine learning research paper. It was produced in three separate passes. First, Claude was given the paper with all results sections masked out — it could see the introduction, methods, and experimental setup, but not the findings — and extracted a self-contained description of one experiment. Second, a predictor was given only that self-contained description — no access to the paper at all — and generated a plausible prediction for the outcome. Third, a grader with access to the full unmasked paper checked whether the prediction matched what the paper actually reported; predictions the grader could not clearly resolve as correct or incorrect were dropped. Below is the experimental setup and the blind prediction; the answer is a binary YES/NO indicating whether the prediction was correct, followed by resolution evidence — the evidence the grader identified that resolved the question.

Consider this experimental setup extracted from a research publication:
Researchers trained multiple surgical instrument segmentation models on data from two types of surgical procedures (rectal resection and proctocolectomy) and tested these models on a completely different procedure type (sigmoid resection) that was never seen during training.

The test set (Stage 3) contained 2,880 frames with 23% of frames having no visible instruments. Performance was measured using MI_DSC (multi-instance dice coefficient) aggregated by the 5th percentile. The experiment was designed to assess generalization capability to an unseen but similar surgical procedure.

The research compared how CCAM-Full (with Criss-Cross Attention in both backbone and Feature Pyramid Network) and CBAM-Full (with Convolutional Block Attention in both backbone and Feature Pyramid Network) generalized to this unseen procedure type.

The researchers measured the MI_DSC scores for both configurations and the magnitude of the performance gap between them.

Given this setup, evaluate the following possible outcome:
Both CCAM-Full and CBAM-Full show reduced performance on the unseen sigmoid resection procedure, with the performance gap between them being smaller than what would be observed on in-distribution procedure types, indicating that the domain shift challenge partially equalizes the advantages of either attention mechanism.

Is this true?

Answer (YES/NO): NO